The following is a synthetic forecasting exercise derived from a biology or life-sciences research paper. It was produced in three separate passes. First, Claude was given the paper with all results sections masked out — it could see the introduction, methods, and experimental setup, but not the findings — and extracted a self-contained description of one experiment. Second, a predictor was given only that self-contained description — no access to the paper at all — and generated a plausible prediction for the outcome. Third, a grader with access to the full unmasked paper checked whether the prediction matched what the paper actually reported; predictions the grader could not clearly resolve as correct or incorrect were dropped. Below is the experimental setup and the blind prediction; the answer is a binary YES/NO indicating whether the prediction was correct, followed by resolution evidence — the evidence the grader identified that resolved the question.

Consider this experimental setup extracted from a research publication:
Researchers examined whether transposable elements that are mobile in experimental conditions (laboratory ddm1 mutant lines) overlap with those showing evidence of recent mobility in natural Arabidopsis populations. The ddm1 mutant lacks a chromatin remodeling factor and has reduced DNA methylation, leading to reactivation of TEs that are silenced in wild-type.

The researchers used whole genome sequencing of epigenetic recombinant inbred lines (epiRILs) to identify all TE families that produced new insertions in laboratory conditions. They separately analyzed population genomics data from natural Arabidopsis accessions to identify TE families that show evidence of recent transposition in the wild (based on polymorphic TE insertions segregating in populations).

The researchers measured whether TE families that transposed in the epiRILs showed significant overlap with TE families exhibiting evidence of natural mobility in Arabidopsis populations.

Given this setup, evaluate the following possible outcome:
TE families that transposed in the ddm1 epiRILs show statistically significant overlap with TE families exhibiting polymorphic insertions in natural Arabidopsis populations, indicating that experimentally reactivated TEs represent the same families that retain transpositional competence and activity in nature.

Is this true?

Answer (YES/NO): YES